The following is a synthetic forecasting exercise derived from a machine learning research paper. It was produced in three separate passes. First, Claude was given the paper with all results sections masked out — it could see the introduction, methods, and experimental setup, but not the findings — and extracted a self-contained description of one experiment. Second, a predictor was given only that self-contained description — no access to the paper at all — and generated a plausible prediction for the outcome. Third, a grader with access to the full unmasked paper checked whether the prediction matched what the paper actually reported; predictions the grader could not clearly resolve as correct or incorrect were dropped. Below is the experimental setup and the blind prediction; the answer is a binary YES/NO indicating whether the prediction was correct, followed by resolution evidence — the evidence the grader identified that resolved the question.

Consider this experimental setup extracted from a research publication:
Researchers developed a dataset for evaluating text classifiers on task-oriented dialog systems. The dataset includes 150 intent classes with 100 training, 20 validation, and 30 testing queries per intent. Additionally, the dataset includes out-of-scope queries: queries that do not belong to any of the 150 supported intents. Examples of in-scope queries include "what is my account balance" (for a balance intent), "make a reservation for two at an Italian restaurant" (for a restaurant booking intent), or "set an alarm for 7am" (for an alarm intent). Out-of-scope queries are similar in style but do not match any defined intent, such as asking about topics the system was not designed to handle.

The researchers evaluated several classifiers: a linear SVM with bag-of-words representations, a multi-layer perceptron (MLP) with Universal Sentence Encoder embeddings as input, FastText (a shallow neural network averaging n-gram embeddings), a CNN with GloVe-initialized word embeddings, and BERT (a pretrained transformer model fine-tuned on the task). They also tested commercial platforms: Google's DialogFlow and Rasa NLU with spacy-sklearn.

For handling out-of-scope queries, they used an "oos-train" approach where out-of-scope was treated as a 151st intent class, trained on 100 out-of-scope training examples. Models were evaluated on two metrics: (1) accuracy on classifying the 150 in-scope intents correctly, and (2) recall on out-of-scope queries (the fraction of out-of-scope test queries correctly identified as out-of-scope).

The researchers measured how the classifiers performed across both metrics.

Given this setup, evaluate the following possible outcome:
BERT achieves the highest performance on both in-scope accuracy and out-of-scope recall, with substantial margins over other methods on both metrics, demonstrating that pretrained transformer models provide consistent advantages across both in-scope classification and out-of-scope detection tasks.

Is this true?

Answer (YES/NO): NO